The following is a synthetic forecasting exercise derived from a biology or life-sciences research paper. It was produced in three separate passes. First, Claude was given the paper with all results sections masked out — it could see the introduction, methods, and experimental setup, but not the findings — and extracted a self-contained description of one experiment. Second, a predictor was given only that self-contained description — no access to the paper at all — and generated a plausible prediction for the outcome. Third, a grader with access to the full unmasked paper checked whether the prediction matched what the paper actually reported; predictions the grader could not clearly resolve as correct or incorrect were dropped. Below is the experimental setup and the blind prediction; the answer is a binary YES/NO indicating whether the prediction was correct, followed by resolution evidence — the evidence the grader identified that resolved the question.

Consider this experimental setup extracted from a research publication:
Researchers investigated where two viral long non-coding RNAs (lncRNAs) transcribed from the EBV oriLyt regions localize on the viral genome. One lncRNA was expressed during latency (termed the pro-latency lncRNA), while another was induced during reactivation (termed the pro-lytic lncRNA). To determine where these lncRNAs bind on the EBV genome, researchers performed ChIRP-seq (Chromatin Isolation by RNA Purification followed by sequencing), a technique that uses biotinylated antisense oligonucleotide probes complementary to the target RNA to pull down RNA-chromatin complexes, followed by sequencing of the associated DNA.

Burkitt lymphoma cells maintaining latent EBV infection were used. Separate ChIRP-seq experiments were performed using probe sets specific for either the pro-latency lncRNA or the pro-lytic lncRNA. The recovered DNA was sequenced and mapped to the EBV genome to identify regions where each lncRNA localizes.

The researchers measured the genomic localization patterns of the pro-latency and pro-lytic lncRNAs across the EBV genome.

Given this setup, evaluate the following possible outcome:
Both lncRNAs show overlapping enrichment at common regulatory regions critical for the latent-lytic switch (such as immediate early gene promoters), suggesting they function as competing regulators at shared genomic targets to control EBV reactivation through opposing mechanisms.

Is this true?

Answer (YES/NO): NO